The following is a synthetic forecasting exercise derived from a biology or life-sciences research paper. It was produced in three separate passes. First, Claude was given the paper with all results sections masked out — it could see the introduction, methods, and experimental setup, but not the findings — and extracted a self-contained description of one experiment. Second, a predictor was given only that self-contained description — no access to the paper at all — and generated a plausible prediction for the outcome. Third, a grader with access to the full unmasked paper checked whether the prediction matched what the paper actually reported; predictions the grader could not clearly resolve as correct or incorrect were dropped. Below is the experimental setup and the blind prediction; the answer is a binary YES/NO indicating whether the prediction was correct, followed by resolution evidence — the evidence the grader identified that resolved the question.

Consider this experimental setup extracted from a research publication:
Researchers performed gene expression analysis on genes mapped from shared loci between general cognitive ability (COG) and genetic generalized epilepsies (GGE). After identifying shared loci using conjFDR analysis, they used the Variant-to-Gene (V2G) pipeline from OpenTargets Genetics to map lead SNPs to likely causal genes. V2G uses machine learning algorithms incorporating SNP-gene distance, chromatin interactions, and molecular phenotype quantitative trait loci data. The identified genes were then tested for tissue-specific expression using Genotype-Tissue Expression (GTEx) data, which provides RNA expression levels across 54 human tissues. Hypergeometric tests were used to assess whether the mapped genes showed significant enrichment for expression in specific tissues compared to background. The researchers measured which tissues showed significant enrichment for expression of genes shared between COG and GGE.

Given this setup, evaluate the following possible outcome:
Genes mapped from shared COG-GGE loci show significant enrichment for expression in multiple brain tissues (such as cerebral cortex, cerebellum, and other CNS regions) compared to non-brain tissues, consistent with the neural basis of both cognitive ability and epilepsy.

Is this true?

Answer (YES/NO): YES